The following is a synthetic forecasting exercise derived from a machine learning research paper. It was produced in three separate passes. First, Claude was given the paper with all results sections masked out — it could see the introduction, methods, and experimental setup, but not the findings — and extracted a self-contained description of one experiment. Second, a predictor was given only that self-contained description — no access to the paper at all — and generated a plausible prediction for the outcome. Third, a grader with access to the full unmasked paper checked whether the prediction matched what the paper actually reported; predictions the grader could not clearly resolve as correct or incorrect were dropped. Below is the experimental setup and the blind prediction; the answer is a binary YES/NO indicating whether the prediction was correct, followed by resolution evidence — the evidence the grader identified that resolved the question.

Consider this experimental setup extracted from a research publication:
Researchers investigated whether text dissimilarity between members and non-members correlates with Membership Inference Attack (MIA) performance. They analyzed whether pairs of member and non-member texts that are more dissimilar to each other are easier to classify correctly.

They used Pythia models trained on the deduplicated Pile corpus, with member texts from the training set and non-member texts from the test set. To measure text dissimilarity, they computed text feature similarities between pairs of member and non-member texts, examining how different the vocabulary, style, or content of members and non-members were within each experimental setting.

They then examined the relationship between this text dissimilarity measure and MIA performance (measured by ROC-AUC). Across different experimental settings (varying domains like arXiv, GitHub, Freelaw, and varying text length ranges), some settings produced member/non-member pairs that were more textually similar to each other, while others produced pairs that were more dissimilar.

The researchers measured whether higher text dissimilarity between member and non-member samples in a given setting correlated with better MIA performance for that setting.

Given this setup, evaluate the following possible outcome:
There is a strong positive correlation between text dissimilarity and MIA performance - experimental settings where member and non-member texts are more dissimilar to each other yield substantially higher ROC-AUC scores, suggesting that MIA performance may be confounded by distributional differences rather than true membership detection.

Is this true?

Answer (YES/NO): NO